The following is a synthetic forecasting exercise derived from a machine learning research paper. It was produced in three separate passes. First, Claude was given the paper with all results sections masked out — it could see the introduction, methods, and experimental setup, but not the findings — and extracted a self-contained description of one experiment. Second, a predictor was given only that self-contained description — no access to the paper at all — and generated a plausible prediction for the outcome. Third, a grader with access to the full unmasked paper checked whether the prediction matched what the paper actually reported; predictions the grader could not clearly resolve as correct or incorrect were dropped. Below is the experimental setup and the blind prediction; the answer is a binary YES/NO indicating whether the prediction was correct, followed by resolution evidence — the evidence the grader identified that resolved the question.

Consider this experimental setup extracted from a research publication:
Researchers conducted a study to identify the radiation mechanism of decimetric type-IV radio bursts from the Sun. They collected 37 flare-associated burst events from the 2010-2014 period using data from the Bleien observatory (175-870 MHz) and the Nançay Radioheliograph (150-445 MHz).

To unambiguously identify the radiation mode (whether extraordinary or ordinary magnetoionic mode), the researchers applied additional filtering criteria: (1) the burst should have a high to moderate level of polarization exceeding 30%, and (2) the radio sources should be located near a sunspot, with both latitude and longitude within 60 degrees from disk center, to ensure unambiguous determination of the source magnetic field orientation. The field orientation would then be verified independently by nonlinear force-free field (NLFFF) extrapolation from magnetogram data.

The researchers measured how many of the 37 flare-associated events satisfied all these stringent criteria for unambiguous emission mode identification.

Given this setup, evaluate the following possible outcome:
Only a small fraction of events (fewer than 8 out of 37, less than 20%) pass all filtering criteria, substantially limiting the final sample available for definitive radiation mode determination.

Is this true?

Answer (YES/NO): YES